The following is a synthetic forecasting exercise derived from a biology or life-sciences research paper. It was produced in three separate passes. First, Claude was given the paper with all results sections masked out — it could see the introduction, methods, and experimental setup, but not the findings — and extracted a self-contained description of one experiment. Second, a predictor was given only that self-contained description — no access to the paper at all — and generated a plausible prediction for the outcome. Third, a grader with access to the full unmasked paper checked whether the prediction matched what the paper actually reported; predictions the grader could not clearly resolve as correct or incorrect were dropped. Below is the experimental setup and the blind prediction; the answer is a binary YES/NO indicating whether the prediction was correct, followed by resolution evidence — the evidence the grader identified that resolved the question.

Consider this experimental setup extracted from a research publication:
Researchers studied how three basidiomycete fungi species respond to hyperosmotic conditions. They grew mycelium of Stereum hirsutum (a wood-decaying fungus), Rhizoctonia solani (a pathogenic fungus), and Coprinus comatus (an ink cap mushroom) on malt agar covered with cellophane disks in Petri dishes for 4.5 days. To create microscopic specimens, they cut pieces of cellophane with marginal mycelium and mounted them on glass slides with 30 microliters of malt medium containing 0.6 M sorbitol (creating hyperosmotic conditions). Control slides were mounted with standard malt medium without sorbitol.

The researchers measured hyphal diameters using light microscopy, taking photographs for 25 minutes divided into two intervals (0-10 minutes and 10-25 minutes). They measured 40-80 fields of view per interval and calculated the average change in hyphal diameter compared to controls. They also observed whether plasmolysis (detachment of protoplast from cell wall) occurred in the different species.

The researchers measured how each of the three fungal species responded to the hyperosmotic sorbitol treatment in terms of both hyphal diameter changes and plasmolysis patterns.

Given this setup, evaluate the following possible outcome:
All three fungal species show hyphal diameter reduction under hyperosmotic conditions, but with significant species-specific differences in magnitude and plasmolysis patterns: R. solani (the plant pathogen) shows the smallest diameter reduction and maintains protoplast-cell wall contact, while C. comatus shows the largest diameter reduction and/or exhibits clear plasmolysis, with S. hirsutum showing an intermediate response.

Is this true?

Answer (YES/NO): NO